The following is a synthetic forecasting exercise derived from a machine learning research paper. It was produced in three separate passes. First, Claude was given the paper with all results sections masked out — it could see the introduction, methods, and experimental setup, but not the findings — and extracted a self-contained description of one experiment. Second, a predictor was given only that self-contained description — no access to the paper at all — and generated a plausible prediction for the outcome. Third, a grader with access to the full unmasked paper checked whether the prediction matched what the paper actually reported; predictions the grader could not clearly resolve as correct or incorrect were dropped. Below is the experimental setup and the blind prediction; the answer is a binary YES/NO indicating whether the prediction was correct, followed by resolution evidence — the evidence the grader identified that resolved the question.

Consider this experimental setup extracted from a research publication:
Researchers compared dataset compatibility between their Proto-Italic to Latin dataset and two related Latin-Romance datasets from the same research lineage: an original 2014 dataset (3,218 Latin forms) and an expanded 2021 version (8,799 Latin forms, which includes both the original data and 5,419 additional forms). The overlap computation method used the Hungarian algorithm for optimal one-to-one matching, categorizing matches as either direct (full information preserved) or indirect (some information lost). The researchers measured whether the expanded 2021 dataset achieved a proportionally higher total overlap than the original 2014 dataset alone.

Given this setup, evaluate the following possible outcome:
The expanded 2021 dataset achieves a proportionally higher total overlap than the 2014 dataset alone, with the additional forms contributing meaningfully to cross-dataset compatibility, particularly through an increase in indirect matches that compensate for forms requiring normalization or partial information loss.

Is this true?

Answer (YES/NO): YES